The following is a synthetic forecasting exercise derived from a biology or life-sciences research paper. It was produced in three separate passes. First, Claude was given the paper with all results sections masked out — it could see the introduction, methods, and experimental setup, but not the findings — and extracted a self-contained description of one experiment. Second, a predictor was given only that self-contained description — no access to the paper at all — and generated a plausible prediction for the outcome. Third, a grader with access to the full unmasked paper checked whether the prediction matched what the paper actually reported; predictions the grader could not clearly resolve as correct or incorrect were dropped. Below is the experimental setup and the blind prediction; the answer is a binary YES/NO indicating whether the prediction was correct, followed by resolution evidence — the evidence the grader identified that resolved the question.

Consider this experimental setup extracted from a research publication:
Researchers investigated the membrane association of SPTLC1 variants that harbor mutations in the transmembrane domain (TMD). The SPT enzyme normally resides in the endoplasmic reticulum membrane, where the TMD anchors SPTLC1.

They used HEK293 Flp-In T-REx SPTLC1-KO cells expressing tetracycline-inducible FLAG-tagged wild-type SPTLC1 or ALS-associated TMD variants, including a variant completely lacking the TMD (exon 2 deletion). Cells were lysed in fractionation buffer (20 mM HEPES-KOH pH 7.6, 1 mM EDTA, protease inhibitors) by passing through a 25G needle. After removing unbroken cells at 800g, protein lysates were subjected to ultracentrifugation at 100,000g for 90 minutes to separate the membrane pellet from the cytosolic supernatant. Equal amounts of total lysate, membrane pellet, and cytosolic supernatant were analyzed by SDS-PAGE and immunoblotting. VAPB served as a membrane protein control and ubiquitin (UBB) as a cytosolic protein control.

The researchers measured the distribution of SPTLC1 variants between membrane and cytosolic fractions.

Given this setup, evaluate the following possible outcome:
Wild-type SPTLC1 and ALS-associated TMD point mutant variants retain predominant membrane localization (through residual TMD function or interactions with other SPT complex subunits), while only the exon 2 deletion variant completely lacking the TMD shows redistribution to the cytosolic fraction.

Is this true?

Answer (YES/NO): YES